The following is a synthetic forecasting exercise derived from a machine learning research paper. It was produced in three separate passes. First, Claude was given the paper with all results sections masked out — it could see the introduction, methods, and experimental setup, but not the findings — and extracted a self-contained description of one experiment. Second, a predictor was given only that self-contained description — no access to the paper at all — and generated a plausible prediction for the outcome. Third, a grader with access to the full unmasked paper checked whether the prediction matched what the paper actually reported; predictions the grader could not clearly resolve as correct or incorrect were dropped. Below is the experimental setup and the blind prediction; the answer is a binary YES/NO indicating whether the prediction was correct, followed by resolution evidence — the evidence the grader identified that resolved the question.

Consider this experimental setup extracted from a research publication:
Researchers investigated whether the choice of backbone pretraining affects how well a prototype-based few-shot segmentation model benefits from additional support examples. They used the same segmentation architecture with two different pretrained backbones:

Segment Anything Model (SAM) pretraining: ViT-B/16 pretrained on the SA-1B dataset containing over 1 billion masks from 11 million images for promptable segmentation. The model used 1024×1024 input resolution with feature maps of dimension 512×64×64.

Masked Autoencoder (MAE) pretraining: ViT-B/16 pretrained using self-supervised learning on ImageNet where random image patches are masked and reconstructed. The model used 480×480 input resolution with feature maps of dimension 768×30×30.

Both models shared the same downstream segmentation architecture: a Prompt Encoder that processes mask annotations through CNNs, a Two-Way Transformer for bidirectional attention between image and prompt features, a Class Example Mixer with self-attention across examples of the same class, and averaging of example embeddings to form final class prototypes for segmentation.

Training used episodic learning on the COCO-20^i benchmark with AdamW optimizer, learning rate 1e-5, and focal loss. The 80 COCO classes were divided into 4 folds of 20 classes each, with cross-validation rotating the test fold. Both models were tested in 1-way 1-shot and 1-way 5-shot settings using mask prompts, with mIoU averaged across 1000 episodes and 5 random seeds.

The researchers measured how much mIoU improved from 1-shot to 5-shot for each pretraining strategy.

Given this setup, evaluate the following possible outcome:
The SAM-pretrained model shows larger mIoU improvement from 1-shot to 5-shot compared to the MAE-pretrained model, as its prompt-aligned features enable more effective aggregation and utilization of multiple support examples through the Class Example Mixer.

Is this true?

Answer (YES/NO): YES